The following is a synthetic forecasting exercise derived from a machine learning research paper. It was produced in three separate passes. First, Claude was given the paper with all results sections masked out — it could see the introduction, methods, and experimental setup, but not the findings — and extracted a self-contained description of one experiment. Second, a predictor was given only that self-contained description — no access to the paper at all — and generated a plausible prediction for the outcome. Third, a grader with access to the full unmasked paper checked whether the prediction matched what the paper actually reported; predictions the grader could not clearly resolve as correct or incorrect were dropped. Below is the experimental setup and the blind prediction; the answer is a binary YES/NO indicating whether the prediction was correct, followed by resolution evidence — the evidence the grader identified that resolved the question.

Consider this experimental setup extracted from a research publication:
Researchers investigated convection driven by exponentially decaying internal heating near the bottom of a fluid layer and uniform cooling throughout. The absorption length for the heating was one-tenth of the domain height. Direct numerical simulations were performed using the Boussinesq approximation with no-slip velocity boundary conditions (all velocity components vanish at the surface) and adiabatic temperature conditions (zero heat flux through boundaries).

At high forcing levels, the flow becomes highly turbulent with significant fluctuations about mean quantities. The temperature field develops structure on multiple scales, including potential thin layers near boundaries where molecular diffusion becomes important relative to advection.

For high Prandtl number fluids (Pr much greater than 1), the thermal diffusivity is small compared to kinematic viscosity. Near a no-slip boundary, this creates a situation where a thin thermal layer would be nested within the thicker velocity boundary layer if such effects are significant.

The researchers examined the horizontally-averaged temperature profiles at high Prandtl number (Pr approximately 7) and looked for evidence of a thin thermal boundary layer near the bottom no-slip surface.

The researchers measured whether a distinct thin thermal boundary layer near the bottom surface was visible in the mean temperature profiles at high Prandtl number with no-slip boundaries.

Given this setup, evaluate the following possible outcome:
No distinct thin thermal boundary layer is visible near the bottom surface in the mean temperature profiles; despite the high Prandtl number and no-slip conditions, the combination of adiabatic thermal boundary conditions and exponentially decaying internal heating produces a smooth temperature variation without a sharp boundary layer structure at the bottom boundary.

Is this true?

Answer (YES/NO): NO